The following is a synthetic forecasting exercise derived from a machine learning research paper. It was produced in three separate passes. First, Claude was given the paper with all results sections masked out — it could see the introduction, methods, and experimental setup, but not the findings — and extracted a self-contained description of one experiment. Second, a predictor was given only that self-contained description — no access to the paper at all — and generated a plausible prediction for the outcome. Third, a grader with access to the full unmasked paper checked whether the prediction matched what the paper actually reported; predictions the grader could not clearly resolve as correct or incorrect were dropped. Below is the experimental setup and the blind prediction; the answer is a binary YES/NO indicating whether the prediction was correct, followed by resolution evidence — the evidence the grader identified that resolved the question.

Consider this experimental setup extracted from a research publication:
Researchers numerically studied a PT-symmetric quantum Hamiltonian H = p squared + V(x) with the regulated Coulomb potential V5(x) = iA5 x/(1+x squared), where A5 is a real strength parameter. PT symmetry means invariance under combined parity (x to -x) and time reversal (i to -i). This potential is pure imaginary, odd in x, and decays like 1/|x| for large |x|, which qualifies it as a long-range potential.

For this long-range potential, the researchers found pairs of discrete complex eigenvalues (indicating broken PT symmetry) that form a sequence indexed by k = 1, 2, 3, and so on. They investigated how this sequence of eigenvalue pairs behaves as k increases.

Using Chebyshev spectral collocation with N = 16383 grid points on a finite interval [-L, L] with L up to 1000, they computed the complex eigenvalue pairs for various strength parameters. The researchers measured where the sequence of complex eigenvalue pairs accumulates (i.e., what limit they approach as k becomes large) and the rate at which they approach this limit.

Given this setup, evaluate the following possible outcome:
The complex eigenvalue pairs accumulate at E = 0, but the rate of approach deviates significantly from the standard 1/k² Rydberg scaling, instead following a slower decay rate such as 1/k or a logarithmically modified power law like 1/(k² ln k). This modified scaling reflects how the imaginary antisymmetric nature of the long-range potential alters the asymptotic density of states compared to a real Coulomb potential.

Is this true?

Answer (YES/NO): NO